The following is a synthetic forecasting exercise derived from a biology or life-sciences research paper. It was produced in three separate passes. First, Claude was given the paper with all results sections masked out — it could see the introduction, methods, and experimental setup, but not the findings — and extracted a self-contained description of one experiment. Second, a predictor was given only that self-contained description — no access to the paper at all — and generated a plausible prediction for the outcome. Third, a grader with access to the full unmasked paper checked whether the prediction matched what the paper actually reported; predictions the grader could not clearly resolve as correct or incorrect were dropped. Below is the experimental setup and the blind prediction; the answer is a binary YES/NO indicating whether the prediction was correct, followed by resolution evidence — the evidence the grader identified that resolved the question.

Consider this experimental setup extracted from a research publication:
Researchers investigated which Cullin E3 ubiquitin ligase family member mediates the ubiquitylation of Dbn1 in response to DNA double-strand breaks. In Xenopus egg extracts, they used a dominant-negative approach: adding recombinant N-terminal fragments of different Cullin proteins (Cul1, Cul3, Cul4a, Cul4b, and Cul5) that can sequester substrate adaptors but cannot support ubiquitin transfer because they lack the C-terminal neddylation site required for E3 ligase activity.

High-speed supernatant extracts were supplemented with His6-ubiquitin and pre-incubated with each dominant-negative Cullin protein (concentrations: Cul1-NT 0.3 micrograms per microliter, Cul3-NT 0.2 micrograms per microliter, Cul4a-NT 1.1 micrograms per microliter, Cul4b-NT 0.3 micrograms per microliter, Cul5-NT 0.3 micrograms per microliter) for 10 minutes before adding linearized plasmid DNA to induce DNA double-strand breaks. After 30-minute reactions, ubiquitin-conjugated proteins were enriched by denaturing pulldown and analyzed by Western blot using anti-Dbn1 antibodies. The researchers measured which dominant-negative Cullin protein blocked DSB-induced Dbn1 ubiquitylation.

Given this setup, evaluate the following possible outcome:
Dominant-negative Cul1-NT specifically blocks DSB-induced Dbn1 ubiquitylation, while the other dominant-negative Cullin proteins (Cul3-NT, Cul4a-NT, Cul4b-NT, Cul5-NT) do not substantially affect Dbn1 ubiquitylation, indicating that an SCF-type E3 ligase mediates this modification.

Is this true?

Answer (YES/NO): YES